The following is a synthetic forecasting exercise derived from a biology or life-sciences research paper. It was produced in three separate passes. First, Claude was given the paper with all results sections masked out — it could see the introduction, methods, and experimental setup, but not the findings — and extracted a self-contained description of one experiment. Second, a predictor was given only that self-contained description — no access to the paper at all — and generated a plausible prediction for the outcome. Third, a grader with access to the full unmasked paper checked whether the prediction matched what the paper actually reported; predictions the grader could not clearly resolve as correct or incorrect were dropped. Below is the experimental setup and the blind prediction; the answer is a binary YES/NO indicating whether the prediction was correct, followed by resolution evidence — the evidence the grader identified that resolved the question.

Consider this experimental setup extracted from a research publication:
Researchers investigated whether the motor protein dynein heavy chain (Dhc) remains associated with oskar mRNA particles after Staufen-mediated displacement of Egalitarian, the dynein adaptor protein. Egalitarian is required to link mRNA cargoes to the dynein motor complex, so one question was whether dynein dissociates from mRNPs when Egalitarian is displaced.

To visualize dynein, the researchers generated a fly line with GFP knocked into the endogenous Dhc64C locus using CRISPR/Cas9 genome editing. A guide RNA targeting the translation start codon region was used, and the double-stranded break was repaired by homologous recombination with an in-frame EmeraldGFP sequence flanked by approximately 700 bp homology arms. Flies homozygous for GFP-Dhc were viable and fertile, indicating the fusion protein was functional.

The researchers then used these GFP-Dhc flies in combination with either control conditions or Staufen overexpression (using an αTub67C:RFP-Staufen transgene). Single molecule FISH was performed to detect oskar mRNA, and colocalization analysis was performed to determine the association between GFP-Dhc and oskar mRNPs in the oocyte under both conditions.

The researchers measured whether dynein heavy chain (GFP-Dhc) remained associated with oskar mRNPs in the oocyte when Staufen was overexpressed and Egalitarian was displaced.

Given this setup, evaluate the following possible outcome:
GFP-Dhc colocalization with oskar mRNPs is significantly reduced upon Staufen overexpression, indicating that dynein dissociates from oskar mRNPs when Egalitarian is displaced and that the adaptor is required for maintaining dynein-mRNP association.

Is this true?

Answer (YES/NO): NO